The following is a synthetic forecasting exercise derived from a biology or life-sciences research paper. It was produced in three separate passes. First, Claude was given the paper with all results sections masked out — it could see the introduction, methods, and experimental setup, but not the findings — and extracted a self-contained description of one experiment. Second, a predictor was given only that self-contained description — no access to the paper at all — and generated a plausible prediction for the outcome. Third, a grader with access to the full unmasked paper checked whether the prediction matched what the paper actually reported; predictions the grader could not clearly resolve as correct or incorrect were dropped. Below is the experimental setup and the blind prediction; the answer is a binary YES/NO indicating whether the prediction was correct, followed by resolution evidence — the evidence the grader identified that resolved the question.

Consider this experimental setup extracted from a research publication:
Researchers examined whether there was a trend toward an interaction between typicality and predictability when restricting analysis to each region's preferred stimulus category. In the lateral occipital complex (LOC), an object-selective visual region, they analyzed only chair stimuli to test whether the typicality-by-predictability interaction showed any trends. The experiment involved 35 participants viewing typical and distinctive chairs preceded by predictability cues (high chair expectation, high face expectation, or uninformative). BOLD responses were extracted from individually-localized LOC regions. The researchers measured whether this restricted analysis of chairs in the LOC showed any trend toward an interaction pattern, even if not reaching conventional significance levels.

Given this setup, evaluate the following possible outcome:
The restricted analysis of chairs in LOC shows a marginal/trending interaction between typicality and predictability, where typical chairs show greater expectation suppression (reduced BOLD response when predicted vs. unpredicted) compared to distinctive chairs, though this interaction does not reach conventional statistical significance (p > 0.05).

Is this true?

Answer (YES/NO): NO